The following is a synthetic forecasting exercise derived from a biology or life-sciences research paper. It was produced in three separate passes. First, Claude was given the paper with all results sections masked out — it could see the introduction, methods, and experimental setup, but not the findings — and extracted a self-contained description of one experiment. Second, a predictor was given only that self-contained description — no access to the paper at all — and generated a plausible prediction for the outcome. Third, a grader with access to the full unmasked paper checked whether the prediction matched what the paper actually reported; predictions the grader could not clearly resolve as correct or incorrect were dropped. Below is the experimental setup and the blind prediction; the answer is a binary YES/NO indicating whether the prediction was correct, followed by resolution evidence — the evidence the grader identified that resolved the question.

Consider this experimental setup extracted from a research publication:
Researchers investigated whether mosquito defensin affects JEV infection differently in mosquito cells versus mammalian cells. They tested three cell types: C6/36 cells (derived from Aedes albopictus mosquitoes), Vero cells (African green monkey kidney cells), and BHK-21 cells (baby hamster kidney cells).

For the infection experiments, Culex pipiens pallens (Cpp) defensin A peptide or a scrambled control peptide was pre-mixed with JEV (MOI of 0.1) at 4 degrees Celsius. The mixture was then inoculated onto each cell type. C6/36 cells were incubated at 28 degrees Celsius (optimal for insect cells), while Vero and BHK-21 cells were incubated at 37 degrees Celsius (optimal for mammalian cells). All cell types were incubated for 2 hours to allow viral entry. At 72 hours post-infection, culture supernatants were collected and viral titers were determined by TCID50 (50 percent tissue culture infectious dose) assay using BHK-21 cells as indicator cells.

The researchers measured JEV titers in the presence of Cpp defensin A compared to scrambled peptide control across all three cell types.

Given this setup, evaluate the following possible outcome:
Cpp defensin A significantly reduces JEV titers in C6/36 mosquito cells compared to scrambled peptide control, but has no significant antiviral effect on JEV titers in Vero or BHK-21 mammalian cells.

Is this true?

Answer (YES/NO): NO